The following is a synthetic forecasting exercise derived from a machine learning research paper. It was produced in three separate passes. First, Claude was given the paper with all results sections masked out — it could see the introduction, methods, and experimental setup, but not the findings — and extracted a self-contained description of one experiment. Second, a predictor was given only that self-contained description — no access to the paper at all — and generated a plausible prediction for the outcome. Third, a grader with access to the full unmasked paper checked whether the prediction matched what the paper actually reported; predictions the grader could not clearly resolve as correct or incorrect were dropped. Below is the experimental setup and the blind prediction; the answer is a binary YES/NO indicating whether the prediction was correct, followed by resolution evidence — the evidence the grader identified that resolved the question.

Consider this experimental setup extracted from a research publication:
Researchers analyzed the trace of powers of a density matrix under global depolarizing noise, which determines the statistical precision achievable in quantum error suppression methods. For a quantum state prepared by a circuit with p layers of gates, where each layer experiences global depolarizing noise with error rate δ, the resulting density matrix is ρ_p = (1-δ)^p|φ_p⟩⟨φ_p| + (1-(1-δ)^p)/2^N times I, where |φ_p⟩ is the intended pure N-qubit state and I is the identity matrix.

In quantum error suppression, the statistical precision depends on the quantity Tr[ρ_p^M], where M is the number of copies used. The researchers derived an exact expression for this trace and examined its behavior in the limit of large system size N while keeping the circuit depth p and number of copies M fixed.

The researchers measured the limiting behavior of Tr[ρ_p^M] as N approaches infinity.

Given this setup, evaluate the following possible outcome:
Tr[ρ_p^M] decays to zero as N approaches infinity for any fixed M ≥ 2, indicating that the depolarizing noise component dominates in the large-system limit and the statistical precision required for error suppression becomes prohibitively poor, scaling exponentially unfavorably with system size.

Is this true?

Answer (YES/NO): NO